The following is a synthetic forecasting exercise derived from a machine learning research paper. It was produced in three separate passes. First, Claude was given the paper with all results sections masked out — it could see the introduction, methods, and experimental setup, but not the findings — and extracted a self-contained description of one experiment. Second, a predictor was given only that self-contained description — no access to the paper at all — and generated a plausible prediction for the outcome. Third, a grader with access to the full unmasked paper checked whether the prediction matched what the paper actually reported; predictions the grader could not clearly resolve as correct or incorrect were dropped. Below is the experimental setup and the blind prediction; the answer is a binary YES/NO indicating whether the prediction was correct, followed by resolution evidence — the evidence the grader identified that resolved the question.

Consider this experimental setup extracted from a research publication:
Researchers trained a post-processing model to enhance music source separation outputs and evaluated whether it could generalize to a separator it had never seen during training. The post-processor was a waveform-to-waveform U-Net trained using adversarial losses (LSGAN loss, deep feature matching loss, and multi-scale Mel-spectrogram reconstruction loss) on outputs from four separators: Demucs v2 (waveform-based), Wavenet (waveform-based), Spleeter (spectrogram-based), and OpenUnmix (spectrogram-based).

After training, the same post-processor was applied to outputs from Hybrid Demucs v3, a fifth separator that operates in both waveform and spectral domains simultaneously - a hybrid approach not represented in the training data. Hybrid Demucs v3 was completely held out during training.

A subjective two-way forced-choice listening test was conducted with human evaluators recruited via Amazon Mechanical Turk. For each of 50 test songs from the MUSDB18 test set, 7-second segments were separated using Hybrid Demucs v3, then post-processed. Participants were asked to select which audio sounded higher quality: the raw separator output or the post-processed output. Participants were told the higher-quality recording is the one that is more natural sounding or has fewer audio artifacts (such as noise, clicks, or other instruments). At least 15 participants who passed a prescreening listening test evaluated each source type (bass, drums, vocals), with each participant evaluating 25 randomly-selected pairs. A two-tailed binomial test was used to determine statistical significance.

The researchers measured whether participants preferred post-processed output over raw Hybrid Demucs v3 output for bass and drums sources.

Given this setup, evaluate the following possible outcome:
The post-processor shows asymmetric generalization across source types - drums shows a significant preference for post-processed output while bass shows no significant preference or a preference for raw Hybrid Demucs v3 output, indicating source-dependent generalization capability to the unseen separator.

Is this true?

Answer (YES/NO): NO